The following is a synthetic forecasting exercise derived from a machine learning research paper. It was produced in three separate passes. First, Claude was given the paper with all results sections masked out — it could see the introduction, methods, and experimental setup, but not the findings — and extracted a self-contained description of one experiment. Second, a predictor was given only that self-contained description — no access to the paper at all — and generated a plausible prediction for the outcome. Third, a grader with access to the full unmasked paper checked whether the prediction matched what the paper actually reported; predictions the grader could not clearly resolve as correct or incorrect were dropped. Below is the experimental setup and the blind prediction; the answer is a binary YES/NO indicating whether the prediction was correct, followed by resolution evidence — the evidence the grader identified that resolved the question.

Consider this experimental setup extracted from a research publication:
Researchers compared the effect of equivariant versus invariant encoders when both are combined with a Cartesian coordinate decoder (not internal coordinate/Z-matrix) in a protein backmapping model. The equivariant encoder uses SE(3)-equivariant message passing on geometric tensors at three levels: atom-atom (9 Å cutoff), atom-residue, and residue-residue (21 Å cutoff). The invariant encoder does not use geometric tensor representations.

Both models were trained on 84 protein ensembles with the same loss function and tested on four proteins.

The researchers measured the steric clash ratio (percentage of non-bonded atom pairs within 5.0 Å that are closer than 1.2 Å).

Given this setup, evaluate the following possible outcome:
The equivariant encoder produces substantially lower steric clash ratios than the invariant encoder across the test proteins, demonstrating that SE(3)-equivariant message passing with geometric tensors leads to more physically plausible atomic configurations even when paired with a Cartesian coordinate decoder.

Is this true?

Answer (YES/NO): NO